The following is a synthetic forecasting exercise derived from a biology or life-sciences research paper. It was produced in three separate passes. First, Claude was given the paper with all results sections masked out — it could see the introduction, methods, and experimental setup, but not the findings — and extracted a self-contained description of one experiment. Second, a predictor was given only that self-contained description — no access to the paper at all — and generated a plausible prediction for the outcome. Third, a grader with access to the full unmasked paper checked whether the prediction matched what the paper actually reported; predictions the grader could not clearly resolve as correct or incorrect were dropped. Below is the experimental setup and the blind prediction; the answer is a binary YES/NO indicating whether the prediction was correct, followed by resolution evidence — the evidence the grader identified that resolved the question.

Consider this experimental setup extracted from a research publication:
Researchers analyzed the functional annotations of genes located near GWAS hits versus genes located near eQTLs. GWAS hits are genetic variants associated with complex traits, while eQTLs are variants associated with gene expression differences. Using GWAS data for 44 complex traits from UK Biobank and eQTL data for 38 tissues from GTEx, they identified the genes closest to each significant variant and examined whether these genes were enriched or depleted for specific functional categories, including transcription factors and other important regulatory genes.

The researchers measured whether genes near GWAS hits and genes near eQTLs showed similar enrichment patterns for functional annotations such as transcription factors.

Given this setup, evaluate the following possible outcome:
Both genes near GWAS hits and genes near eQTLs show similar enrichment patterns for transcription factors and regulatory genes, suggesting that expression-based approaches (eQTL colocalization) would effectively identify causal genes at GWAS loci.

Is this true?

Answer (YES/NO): NO